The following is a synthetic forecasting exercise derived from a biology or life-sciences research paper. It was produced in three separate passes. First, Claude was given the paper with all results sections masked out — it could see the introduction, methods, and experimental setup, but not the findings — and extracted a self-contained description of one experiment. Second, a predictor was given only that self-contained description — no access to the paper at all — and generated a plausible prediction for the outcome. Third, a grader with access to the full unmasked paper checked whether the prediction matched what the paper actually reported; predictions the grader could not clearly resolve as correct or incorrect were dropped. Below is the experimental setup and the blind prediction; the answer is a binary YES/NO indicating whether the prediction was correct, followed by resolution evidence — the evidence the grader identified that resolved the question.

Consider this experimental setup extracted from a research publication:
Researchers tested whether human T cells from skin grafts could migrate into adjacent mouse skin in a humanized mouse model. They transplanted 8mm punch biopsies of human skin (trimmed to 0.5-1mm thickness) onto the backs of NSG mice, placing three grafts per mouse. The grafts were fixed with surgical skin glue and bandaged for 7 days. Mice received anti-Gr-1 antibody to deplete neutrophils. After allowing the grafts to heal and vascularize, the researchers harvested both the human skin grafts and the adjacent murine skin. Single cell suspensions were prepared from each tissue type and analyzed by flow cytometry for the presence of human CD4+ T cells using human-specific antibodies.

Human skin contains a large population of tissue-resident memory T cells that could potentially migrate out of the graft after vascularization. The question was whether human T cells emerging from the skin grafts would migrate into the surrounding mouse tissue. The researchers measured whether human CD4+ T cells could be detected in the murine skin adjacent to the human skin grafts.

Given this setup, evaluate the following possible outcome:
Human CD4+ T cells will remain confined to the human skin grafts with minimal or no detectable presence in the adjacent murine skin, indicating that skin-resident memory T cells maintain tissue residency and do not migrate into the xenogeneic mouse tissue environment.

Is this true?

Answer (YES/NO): NO